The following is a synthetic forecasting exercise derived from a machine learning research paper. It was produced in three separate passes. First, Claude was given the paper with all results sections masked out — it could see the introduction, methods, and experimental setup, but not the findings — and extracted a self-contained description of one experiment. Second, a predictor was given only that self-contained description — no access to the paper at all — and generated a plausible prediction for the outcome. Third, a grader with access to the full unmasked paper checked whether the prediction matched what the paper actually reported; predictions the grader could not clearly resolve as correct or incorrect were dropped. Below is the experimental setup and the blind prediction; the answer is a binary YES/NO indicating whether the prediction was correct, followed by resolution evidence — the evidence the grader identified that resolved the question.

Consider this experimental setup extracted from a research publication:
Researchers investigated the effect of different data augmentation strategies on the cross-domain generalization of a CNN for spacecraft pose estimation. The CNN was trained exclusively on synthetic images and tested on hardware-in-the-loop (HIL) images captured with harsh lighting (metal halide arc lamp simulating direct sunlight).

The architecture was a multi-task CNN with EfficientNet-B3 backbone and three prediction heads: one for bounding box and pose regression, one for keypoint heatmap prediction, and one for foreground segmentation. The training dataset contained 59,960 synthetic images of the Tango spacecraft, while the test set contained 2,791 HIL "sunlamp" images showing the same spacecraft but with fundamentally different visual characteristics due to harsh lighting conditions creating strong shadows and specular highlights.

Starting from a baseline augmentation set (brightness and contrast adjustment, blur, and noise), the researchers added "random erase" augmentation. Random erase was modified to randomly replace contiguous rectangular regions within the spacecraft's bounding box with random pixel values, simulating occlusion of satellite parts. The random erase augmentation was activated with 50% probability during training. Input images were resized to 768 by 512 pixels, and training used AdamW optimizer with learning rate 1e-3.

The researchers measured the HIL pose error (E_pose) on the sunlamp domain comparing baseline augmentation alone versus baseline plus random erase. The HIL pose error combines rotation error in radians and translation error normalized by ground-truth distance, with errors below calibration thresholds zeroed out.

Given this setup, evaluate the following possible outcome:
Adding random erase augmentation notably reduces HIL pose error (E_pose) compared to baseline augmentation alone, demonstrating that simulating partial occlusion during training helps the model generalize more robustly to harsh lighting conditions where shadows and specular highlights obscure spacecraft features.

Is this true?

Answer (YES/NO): NO